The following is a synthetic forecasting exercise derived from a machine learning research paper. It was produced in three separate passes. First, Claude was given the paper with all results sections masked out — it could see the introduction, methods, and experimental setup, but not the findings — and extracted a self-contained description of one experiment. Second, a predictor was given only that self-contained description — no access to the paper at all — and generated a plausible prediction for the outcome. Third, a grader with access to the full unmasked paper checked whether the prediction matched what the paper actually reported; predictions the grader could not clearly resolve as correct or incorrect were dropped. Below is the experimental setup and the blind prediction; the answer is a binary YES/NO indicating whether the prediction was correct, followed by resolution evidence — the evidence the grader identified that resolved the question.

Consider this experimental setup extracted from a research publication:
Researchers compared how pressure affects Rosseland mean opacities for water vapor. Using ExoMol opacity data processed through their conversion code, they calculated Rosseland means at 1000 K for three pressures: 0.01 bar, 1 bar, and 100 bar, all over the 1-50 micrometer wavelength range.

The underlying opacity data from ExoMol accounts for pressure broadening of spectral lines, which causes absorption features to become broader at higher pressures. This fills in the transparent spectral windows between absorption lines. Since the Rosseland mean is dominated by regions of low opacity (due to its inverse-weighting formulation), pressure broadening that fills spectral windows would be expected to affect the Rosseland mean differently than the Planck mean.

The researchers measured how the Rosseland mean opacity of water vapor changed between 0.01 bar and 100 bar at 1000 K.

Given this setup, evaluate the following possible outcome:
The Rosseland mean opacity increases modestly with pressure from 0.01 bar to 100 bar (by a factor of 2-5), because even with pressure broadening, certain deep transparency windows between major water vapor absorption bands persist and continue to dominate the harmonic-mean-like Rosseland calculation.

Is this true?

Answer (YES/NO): NO